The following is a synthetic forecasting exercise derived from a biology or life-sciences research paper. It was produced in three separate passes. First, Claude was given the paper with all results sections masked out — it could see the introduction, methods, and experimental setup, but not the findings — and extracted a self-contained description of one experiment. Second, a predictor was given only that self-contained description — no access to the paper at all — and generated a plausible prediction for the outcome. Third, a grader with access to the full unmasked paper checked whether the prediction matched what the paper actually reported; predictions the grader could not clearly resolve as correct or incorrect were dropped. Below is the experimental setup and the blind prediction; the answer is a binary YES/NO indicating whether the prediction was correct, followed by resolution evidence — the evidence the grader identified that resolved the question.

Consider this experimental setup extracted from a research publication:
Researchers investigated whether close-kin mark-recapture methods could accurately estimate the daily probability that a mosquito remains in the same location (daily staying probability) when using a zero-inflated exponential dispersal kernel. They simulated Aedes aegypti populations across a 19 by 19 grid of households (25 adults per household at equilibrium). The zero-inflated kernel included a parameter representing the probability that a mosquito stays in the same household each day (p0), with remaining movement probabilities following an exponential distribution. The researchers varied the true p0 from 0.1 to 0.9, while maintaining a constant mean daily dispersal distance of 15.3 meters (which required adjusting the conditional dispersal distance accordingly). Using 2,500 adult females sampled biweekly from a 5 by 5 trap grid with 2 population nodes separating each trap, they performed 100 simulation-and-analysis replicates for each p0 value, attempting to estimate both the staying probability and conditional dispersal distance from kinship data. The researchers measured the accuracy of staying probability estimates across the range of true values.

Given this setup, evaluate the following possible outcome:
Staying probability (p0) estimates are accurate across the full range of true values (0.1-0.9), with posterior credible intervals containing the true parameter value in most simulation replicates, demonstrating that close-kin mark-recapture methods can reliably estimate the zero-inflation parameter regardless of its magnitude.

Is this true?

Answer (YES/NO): NO